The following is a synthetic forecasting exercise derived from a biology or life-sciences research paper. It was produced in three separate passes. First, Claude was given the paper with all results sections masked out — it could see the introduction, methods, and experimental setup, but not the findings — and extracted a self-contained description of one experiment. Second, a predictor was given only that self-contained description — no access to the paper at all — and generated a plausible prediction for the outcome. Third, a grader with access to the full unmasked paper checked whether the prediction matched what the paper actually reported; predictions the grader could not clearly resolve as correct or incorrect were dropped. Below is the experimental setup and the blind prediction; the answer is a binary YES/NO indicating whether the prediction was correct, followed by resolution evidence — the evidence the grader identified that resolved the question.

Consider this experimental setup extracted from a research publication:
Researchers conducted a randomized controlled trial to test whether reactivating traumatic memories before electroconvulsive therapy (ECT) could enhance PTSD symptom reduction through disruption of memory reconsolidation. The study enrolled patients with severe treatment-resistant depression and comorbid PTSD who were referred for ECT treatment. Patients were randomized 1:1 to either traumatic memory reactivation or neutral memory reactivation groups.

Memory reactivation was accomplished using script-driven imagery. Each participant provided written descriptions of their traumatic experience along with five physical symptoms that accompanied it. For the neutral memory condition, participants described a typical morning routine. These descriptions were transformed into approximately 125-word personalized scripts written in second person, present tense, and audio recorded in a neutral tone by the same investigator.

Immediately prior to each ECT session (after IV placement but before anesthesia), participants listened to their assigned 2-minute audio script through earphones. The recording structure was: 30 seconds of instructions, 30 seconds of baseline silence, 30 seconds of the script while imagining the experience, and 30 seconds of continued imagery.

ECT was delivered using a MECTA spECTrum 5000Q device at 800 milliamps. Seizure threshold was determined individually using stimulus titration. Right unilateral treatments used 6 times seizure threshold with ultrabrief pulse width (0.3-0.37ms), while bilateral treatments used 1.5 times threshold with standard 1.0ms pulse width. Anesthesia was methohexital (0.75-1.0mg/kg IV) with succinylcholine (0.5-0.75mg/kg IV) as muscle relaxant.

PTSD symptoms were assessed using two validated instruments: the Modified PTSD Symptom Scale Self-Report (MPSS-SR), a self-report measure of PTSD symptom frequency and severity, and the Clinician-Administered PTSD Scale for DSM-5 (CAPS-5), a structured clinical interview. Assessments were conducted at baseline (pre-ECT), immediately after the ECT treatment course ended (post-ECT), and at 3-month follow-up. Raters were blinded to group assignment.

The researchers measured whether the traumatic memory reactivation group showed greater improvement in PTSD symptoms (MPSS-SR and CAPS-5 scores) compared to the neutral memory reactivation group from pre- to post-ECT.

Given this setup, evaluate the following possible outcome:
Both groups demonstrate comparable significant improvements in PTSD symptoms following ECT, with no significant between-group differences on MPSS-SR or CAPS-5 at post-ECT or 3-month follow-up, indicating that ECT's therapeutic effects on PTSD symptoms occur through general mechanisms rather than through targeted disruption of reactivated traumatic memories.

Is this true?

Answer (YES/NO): YES